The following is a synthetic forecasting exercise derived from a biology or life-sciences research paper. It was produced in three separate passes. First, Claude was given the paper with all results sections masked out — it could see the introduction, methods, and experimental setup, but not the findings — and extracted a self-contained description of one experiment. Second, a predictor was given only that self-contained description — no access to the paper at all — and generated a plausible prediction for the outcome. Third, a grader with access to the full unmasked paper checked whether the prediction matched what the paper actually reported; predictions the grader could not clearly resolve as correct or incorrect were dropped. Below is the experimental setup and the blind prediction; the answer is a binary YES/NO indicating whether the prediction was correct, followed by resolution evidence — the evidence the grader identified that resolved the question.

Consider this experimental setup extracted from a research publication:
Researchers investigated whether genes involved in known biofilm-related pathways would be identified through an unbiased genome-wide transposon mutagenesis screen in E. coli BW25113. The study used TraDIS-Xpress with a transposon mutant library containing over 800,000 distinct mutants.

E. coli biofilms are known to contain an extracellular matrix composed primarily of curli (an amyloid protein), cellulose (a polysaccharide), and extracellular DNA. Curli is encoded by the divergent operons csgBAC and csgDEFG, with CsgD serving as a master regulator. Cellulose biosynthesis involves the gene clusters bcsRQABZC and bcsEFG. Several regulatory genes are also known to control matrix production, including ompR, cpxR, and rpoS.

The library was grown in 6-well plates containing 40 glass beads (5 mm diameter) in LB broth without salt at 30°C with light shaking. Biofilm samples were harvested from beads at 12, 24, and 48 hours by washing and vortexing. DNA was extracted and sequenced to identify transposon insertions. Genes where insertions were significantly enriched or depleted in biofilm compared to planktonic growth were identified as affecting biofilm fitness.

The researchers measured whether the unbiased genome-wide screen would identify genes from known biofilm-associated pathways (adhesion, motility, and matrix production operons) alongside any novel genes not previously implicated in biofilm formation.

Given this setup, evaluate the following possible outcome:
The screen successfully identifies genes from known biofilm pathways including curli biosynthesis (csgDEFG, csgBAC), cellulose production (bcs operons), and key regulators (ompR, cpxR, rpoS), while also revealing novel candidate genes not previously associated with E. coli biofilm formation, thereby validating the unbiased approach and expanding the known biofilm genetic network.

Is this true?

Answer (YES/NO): NO